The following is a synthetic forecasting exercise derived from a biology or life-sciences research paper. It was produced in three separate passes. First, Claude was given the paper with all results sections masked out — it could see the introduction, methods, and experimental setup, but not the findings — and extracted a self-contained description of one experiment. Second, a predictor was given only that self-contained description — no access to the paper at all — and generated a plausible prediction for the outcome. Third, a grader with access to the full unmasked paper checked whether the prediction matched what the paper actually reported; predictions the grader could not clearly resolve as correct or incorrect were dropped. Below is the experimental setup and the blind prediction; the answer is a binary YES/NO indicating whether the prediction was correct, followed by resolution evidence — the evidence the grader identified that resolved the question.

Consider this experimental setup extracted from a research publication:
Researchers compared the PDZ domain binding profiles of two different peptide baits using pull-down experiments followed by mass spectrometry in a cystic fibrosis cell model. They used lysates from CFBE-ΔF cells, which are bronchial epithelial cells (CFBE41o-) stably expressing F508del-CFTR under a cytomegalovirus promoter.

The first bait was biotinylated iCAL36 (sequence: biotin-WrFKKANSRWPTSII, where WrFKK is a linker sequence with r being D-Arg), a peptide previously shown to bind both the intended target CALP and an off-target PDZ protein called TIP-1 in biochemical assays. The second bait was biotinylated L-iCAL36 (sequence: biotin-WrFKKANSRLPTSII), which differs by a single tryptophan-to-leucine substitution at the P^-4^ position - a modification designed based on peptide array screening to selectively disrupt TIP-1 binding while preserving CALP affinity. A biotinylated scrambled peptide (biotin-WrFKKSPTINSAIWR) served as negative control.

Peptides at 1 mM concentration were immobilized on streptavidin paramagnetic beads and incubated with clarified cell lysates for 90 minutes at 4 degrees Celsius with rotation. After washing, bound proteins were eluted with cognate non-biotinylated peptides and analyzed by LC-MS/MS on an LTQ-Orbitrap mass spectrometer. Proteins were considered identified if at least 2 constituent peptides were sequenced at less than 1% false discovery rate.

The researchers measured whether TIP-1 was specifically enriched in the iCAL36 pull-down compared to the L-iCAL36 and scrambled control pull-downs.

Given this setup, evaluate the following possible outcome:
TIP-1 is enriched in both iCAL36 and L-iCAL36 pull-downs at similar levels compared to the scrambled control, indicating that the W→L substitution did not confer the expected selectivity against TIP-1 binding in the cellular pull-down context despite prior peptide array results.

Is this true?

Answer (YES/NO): NO